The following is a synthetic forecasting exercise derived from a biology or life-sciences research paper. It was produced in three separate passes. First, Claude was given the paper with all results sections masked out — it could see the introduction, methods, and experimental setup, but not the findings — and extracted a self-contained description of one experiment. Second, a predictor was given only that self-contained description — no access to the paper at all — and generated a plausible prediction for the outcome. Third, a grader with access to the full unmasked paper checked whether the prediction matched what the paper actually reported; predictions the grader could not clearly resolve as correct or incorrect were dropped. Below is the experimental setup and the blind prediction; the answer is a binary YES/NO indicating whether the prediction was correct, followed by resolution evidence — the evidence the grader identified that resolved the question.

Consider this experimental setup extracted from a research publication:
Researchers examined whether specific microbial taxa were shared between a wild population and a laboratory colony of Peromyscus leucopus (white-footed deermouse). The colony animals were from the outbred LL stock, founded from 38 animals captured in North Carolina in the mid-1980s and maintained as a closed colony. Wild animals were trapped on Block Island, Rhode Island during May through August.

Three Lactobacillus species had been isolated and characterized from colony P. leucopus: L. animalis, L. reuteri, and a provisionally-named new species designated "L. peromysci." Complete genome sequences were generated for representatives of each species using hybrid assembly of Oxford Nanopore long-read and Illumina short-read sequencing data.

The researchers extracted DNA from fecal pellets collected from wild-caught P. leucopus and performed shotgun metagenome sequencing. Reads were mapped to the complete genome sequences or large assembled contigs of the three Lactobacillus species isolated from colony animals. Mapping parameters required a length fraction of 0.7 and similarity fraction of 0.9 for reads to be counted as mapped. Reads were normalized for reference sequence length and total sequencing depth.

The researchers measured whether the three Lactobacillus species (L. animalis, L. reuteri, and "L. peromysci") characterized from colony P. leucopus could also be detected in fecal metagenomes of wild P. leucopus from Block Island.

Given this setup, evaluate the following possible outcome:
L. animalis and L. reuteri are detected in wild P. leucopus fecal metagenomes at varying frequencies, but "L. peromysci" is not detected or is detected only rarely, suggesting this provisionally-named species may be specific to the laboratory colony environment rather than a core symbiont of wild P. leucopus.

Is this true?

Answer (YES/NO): NO